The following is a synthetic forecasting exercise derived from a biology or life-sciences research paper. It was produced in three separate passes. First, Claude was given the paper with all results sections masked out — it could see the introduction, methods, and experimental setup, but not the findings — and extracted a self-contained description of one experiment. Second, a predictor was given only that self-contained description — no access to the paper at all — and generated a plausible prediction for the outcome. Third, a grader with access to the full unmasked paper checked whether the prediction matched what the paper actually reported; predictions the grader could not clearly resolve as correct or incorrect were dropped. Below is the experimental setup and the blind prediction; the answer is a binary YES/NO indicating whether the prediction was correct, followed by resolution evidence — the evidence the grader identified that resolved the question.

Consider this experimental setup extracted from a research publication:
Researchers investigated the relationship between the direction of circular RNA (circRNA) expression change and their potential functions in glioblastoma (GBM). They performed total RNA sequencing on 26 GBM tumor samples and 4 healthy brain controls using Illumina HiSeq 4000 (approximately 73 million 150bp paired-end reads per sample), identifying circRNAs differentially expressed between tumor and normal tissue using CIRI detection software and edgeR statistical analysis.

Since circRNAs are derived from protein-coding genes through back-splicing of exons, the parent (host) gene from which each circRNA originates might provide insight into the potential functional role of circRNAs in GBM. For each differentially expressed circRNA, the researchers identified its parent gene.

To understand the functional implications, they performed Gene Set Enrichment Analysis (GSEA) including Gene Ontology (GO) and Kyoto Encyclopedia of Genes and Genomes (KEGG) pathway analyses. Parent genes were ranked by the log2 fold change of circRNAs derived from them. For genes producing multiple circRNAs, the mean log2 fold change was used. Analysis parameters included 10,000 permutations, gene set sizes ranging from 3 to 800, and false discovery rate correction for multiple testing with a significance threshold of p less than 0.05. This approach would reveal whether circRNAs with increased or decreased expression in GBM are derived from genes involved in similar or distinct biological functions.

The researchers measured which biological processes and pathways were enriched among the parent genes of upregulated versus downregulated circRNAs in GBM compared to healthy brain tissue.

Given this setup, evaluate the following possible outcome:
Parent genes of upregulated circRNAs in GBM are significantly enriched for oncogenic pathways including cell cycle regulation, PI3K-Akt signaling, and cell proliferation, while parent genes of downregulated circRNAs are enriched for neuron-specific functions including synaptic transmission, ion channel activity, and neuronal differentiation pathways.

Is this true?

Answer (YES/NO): NO